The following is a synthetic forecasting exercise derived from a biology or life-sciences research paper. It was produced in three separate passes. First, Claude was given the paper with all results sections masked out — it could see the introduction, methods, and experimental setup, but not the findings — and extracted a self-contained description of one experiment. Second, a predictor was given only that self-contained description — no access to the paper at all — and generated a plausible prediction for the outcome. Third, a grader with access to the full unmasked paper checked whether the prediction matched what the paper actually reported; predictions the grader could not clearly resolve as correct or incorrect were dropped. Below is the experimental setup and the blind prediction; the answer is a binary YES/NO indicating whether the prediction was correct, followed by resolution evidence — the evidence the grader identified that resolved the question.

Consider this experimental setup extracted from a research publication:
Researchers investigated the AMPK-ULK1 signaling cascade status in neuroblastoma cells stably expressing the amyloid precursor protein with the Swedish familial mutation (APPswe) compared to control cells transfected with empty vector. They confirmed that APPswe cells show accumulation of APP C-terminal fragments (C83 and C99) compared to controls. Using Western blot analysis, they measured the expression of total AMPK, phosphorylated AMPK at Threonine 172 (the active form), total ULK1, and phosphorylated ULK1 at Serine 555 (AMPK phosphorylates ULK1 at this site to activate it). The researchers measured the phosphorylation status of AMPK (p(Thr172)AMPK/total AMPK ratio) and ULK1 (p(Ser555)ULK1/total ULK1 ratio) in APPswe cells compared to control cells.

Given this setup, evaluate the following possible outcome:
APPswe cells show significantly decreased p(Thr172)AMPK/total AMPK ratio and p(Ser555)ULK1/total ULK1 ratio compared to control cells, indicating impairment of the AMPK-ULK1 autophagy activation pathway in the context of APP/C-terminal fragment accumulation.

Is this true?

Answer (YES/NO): YES